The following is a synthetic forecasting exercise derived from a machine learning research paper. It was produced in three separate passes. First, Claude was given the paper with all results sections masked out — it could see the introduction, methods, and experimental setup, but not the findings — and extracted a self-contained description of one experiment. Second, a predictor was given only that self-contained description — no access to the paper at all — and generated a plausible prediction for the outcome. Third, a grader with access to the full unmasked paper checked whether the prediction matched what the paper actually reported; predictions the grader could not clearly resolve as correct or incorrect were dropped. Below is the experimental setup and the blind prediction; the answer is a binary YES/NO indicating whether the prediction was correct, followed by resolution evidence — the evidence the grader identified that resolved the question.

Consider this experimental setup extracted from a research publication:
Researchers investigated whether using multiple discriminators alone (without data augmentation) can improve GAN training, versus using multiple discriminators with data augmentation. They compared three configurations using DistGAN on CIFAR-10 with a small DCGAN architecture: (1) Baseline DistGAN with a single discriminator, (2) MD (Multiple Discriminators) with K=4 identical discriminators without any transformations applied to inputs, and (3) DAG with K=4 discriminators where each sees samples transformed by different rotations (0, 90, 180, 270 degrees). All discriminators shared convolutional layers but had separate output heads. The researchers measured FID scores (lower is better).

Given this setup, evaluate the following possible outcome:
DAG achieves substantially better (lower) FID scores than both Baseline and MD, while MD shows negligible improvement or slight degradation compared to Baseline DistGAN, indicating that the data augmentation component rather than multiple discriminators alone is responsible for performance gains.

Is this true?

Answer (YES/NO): NO